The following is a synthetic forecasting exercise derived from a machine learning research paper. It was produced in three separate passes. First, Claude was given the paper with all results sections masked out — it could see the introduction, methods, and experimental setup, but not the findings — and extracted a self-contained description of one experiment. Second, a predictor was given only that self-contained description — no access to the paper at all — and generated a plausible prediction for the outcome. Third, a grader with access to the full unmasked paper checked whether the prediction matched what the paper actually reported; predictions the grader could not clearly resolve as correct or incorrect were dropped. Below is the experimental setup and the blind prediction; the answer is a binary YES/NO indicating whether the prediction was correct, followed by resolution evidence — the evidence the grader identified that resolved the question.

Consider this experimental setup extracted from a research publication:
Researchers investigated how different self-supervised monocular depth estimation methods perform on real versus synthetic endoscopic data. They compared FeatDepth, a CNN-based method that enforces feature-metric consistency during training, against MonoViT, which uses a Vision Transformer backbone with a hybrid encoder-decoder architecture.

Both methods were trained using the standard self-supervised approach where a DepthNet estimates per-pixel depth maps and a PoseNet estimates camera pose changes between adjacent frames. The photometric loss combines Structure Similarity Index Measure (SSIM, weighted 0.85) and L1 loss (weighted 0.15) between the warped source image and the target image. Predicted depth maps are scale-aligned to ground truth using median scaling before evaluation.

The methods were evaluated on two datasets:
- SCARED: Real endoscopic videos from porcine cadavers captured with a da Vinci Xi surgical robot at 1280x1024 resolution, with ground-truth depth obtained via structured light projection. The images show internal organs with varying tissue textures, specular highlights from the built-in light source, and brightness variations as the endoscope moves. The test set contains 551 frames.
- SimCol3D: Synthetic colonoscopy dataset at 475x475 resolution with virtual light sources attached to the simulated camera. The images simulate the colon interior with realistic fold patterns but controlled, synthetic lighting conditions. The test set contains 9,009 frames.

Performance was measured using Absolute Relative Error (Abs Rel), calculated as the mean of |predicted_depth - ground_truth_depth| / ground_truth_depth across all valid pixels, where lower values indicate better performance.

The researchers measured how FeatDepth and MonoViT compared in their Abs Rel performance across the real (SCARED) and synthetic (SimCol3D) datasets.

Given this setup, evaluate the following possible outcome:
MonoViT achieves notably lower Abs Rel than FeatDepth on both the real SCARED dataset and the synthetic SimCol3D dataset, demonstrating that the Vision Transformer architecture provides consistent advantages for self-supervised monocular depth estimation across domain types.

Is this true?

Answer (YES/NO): NO